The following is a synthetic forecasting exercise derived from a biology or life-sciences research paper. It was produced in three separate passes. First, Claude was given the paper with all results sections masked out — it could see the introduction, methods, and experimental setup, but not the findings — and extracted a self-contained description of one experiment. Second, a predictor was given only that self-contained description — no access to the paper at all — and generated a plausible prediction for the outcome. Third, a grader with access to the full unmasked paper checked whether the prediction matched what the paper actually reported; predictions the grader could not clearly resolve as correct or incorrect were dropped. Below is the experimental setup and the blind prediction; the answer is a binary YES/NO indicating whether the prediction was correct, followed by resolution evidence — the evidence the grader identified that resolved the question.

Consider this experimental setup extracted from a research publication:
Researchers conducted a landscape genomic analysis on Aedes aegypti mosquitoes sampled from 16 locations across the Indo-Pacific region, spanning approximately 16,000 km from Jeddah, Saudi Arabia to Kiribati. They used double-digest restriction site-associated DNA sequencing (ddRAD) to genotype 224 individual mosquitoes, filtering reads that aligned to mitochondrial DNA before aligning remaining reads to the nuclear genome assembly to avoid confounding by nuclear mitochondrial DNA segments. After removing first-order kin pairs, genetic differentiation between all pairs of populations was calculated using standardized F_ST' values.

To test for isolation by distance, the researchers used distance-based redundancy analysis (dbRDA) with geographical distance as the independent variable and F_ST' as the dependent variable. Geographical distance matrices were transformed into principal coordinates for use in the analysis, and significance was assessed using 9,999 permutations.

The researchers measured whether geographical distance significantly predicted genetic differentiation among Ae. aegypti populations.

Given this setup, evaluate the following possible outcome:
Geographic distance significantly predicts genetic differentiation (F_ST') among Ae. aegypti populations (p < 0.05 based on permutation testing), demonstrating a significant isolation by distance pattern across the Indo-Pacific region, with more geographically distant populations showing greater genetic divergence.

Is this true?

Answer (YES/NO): YES